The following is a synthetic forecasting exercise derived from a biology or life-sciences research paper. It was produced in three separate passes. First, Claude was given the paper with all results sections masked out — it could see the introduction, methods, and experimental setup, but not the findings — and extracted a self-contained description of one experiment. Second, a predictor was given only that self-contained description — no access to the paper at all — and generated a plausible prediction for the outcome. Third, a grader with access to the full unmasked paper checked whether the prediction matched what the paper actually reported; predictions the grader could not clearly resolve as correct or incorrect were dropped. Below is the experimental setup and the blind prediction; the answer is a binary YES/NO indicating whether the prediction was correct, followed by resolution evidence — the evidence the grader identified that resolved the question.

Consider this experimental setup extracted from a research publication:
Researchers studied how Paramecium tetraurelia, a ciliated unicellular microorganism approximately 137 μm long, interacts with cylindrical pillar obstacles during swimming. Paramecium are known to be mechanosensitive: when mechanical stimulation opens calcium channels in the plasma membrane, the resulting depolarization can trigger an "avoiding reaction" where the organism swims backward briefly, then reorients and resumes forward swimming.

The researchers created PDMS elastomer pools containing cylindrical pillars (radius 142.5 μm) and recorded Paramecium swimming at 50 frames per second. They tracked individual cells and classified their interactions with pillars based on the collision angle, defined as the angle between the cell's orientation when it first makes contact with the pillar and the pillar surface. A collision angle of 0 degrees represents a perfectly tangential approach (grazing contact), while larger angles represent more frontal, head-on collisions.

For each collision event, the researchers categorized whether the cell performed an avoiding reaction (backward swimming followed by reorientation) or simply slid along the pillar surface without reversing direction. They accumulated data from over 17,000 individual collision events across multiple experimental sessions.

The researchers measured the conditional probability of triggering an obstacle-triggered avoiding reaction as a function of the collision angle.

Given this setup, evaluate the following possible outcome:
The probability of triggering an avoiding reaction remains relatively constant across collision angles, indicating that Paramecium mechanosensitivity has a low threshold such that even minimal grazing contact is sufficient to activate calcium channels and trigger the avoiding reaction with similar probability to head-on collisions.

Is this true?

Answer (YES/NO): NO